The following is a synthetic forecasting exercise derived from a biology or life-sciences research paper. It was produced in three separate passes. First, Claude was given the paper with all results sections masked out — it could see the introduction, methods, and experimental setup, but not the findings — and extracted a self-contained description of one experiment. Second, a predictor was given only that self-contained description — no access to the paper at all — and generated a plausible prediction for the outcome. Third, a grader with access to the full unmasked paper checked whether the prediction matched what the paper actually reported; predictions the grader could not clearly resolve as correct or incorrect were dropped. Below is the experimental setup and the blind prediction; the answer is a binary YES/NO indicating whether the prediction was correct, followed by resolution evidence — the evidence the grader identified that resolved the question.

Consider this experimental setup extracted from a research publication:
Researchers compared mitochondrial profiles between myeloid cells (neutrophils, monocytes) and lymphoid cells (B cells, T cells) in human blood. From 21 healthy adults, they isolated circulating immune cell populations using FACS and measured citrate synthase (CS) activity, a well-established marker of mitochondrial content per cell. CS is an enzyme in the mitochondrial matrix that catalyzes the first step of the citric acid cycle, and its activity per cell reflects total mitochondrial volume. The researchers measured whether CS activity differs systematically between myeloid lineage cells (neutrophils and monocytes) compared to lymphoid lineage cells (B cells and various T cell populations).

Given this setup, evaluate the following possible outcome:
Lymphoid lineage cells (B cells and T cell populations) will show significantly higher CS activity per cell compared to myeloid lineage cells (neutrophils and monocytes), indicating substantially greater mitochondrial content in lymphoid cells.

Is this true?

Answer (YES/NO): NO